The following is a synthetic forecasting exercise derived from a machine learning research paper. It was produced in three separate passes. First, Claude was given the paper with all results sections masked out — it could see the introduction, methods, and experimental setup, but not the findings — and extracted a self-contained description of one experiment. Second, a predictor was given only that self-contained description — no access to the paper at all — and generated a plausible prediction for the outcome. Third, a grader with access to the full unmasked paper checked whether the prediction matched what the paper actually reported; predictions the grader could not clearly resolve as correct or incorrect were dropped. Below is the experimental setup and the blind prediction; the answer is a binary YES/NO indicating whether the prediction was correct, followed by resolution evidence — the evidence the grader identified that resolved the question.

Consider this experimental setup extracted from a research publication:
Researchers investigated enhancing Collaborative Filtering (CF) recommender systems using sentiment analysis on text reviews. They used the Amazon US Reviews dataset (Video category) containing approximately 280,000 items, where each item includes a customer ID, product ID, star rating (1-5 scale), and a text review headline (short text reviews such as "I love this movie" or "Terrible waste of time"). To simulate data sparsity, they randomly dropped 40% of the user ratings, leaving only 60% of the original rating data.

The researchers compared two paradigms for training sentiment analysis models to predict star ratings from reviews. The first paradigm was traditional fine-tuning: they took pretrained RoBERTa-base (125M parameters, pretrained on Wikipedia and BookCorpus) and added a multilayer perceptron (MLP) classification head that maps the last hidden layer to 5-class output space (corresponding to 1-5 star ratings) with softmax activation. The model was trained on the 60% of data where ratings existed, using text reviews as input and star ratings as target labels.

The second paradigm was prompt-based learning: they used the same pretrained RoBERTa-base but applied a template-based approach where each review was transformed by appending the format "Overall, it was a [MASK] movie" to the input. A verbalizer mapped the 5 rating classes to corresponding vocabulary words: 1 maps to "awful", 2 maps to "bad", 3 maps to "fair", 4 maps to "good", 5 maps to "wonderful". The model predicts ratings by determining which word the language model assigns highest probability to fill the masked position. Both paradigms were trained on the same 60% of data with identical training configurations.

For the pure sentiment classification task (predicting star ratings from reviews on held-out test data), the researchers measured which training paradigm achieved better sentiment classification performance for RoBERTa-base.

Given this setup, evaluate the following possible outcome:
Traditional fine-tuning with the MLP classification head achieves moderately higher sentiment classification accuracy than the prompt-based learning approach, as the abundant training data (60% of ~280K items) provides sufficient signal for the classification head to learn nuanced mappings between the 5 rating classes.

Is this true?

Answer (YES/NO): NO